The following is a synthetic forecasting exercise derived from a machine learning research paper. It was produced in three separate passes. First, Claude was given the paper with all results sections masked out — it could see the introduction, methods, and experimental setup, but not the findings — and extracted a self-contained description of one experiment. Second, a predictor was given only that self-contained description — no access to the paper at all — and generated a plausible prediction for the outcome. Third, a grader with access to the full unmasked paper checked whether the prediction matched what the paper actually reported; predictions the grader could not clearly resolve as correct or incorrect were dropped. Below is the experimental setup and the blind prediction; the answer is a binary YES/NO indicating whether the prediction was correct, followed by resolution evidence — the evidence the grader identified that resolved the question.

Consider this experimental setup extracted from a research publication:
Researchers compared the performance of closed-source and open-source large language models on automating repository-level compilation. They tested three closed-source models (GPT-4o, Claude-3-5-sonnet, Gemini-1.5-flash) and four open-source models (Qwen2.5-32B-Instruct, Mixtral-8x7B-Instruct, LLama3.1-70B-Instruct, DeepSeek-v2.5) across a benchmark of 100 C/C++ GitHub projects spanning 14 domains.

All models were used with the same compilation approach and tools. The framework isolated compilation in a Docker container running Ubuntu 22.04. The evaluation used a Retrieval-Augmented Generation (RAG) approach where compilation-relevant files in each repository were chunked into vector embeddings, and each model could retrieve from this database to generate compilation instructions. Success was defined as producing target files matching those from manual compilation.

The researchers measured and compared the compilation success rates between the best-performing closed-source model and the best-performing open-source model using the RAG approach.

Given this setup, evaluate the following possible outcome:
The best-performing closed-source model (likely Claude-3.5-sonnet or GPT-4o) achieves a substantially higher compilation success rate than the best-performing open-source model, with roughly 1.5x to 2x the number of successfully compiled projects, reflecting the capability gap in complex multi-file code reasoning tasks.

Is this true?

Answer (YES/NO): NO